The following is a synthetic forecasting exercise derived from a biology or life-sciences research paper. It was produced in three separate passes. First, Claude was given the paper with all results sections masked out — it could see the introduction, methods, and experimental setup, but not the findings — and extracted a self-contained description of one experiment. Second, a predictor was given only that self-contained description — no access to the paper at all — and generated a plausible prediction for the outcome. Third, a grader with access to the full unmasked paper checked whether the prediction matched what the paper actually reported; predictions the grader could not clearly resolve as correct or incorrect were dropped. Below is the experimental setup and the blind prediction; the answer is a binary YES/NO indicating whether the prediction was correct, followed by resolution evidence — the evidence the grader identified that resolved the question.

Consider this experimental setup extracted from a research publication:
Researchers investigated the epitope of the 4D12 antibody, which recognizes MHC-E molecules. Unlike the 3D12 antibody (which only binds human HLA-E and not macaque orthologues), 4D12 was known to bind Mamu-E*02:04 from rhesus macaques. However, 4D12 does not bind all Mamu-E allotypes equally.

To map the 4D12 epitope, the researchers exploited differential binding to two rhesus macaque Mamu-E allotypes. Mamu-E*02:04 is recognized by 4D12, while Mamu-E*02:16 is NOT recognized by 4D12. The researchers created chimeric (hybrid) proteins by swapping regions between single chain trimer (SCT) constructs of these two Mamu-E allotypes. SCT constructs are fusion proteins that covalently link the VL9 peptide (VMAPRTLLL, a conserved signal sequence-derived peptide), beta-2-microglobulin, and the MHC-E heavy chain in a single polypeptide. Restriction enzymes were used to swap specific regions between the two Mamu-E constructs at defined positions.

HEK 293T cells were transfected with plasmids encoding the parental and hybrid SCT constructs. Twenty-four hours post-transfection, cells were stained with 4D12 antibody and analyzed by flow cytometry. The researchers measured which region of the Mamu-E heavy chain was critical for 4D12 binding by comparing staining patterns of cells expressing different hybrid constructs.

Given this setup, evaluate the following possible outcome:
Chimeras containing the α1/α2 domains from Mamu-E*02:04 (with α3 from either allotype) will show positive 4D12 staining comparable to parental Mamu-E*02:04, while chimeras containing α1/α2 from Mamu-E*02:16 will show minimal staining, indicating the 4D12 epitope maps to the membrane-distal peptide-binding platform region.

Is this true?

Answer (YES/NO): NO